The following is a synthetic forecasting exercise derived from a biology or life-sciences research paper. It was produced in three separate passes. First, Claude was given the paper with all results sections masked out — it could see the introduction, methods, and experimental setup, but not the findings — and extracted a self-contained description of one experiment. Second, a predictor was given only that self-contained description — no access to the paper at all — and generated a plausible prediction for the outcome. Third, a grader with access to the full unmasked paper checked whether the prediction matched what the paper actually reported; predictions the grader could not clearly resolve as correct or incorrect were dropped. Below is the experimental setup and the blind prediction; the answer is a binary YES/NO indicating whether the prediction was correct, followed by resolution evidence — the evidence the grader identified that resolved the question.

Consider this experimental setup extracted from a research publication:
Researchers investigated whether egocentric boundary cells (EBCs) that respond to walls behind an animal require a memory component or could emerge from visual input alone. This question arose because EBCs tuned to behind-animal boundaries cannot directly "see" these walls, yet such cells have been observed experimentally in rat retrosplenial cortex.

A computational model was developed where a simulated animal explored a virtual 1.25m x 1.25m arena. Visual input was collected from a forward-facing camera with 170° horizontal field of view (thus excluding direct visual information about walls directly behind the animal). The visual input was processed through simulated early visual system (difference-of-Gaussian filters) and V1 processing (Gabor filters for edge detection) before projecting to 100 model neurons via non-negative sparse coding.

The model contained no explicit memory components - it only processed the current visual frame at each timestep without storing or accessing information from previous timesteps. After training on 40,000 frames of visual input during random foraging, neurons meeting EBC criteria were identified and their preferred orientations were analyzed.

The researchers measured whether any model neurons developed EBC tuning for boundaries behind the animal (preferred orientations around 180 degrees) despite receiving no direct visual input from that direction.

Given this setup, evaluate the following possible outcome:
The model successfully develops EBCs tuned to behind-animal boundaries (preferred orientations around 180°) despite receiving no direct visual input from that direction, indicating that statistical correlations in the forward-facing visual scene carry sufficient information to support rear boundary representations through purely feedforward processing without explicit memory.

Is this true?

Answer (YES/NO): YES